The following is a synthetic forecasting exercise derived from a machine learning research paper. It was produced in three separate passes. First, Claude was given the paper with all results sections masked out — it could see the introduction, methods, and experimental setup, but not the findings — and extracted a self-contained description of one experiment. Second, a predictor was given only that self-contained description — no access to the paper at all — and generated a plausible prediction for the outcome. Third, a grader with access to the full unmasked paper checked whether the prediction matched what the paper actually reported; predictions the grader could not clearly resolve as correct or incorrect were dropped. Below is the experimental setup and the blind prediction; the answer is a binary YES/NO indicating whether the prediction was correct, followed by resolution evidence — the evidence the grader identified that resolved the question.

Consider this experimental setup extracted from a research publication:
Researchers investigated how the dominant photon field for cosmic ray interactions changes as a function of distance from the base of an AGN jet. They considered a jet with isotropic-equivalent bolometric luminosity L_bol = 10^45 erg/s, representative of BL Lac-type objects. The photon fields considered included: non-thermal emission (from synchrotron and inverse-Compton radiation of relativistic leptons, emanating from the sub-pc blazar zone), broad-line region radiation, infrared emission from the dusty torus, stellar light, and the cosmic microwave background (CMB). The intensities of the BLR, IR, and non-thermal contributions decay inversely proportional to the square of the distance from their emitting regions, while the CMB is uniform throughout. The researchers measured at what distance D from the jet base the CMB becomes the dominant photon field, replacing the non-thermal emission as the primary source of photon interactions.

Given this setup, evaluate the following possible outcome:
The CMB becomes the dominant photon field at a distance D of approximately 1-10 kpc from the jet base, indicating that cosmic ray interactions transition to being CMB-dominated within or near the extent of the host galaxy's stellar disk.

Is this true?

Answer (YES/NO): YES